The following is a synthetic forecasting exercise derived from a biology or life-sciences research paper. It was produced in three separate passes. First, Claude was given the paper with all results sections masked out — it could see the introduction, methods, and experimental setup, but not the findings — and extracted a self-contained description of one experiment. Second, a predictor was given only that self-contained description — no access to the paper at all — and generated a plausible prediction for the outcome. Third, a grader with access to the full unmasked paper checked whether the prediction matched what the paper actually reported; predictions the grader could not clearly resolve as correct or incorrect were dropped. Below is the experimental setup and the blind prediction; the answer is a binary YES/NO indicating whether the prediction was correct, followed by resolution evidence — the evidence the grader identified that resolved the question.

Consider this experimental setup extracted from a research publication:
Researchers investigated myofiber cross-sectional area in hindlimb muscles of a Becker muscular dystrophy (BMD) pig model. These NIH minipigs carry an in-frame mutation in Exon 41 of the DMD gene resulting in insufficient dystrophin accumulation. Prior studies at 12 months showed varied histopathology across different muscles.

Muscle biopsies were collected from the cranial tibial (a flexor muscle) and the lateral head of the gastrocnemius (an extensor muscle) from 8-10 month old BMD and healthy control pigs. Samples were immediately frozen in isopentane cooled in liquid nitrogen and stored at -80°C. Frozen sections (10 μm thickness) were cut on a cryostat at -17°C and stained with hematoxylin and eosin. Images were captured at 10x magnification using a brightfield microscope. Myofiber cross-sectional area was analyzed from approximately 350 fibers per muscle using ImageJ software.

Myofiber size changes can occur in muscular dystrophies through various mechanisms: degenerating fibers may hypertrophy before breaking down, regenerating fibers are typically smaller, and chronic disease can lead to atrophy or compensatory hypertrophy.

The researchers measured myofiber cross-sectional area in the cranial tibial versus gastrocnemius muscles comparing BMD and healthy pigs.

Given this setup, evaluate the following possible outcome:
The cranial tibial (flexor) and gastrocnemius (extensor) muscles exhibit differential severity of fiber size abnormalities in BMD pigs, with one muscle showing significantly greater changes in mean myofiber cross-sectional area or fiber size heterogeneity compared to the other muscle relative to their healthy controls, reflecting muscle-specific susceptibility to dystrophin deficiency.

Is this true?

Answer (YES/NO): YES